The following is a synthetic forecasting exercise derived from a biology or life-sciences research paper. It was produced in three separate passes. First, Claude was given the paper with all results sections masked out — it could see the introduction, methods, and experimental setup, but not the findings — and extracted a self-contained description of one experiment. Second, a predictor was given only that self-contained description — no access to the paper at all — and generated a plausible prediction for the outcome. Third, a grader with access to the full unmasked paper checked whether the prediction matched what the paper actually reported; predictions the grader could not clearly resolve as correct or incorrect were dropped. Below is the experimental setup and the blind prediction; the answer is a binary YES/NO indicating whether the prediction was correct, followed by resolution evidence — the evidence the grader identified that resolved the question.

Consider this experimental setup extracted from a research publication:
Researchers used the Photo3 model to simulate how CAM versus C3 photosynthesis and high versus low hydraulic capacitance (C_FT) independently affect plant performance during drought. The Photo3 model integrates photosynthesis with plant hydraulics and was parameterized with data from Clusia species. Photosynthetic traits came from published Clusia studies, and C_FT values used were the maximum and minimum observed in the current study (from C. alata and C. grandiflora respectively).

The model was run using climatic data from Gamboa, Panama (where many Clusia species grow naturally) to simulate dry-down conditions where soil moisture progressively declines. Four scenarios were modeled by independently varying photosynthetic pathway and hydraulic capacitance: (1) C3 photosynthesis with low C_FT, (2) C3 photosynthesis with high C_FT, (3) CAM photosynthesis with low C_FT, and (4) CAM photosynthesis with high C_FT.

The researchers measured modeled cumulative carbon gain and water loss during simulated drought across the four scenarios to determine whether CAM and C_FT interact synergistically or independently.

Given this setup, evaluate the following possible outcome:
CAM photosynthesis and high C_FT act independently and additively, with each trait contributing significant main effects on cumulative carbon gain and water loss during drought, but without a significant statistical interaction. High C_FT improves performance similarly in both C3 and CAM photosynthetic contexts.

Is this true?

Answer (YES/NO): NO